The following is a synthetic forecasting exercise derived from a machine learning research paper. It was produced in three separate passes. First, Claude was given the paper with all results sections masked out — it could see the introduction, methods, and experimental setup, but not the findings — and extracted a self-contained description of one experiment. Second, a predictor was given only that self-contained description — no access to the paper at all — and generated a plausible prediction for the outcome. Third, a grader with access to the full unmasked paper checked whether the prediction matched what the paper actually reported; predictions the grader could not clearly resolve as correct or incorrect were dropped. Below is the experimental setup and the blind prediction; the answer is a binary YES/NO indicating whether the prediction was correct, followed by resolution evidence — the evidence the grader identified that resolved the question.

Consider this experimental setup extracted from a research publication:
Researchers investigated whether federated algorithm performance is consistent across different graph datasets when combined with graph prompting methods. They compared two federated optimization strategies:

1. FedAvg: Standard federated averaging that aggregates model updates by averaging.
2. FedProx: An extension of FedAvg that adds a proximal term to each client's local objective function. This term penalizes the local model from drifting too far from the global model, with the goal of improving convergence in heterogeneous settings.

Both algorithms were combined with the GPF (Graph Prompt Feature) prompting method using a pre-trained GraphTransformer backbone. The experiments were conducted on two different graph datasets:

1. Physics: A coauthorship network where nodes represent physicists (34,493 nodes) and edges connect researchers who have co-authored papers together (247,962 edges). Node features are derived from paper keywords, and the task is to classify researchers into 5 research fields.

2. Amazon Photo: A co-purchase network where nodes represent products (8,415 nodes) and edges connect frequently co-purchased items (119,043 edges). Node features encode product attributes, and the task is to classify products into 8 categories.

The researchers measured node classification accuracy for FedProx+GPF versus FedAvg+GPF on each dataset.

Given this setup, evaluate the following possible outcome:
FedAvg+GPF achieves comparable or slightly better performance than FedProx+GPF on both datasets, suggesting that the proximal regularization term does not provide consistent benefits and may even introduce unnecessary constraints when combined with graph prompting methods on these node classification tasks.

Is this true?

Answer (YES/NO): NO